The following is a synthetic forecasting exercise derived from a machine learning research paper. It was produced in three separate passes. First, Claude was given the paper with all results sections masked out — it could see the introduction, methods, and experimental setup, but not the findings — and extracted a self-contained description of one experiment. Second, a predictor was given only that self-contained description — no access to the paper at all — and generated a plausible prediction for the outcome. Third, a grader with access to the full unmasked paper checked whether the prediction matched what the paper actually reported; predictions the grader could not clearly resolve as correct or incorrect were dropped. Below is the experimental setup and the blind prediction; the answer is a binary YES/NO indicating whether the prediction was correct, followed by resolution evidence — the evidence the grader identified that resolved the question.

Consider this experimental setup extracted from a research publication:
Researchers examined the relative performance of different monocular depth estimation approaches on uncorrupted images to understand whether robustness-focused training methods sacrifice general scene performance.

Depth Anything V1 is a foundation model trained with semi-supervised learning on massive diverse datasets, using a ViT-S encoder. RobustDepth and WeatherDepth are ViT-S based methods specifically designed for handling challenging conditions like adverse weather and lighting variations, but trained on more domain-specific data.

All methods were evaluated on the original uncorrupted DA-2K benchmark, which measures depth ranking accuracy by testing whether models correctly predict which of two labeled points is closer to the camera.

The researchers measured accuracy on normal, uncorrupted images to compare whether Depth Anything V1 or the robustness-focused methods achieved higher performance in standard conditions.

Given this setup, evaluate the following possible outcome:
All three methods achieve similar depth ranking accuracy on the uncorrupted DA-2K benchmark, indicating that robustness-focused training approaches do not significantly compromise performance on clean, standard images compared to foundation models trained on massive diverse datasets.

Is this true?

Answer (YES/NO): NO